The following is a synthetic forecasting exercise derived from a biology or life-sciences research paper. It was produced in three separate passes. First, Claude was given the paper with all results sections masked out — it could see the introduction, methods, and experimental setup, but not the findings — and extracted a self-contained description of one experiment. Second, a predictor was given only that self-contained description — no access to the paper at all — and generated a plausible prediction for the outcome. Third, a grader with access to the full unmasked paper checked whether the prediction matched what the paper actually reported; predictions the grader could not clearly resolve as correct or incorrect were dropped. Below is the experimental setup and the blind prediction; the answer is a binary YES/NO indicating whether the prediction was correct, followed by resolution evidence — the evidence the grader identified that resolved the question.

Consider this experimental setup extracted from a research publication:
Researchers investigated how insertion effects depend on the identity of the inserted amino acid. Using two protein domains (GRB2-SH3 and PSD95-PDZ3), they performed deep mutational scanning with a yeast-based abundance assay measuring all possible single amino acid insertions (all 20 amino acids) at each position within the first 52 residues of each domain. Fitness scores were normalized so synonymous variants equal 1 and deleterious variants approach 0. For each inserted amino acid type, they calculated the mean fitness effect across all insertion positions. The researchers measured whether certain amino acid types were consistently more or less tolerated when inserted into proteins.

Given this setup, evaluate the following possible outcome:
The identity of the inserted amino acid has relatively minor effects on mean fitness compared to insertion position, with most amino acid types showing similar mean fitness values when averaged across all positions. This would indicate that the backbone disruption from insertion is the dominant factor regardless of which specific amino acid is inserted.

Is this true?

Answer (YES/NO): NO